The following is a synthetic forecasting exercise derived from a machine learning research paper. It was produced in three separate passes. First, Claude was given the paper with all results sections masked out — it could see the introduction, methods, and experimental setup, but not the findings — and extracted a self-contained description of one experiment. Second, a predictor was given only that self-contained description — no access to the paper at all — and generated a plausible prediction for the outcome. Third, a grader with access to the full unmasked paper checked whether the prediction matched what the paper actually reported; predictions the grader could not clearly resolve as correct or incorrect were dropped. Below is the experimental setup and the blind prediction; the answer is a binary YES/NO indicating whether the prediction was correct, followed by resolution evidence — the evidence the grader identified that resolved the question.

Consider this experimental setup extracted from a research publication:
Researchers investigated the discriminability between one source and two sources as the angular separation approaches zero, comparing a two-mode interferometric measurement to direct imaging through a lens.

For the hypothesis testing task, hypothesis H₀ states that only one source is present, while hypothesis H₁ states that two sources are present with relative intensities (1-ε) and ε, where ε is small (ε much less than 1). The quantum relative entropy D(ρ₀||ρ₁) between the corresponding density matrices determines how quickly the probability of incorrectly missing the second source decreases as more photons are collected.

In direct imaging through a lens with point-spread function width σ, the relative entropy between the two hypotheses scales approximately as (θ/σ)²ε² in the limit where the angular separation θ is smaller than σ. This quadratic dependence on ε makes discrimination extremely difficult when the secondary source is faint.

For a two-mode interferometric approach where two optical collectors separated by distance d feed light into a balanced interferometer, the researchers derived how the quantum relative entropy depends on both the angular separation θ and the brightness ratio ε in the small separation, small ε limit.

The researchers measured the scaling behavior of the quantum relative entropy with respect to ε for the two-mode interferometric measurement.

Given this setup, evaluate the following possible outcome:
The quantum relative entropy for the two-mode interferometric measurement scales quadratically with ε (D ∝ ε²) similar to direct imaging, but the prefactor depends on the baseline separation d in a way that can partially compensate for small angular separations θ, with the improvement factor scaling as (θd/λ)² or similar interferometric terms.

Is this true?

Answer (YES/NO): NO